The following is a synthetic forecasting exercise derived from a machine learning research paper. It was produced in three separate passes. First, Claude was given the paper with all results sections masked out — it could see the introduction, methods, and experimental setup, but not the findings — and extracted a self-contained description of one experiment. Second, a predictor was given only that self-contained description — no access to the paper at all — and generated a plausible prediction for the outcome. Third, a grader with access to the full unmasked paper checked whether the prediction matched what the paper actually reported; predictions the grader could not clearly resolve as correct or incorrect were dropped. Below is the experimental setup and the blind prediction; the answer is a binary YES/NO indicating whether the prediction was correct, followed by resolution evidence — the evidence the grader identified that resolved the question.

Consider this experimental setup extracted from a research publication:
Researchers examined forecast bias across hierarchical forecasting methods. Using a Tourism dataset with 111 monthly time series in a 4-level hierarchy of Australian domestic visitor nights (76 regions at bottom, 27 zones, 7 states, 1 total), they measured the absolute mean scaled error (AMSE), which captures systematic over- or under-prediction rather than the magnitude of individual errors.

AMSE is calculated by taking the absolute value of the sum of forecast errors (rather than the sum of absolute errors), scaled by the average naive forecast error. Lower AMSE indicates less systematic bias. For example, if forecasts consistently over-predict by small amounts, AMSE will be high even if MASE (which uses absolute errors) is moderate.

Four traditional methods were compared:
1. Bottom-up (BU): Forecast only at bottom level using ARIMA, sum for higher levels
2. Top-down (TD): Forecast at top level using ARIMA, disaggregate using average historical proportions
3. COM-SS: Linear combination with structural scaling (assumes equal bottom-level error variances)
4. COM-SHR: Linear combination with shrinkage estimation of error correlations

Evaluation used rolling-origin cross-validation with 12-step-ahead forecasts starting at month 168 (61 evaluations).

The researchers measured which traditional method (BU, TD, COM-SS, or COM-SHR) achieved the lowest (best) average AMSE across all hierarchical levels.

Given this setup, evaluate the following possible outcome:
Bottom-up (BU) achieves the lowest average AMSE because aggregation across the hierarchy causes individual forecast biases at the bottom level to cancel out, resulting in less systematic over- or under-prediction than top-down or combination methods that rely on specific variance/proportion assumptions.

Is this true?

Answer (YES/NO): NO